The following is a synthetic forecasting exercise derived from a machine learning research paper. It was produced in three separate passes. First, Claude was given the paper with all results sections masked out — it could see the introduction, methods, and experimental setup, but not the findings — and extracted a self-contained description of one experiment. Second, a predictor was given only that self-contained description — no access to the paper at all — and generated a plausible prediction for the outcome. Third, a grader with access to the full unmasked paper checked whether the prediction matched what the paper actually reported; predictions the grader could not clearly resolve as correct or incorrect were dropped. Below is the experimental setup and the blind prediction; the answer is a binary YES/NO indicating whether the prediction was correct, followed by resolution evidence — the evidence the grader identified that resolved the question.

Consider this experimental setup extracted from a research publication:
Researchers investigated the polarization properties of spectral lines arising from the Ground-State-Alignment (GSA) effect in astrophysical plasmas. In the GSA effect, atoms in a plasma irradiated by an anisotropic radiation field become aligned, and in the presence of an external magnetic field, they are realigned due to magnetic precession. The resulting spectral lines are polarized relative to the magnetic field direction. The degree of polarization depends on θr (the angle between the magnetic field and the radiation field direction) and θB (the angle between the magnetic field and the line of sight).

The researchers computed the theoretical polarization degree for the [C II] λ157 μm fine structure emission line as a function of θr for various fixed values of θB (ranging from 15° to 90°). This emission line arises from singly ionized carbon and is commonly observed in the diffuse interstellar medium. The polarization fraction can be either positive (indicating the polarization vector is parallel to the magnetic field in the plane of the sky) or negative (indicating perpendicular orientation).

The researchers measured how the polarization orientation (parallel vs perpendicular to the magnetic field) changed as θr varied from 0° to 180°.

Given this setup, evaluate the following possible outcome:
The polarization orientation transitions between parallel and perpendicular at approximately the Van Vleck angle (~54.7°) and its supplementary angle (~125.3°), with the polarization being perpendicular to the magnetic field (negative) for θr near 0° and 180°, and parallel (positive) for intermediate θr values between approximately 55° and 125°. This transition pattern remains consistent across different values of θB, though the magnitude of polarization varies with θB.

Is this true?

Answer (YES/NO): YES